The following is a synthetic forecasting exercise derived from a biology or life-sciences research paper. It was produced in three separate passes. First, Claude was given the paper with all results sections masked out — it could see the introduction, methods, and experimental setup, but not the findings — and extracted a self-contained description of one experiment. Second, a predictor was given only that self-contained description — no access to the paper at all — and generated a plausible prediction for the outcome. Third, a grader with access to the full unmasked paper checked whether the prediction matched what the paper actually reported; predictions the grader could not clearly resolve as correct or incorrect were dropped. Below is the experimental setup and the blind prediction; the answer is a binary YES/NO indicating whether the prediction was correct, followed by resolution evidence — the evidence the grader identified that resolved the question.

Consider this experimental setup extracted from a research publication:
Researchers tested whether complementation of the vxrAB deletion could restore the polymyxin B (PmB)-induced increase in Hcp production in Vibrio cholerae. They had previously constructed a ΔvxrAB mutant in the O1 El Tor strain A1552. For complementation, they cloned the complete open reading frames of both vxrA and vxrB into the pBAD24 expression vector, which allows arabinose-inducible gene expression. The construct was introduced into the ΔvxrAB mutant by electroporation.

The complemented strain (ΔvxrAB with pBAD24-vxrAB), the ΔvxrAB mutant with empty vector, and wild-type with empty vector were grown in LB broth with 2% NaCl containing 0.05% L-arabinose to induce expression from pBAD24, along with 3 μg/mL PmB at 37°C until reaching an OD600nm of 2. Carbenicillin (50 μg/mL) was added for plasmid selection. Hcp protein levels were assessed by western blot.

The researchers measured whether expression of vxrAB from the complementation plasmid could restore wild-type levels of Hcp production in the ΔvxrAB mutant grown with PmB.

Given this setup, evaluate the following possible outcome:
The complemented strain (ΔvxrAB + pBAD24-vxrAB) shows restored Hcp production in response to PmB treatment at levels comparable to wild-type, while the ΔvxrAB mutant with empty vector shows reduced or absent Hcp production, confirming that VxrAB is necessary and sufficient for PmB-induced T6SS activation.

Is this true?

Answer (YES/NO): YES